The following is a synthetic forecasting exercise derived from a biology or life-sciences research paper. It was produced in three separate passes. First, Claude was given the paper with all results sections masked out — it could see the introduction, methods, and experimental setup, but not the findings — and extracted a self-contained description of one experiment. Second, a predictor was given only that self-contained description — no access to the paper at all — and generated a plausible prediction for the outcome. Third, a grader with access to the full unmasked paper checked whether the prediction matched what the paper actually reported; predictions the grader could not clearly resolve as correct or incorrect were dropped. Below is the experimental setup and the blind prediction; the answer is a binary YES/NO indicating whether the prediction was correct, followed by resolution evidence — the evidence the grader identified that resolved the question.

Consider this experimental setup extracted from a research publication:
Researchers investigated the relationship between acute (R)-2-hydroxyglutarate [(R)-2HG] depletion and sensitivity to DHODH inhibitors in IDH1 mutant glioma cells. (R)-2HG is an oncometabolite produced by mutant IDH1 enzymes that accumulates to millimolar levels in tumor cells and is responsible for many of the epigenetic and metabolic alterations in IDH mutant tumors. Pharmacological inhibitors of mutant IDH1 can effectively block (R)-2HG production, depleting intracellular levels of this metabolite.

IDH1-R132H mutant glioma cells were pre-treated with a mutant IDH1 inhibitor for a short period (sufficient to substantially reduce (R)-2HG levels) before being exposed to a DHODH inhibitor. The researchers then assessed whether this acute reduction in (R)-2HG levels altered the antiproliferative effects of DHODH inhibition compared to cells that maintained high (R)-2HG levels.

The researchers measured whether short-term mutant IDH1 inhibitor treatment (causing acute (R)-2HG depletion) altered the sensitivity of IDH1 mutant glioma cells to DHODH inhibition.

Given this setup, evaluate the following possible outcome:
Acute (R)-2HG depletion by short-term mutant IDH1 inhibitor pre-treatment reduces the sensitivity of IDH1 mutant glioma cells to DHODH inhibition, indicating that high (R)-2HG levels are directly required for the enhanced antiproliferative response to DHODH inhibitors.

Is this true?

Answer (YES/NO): NO